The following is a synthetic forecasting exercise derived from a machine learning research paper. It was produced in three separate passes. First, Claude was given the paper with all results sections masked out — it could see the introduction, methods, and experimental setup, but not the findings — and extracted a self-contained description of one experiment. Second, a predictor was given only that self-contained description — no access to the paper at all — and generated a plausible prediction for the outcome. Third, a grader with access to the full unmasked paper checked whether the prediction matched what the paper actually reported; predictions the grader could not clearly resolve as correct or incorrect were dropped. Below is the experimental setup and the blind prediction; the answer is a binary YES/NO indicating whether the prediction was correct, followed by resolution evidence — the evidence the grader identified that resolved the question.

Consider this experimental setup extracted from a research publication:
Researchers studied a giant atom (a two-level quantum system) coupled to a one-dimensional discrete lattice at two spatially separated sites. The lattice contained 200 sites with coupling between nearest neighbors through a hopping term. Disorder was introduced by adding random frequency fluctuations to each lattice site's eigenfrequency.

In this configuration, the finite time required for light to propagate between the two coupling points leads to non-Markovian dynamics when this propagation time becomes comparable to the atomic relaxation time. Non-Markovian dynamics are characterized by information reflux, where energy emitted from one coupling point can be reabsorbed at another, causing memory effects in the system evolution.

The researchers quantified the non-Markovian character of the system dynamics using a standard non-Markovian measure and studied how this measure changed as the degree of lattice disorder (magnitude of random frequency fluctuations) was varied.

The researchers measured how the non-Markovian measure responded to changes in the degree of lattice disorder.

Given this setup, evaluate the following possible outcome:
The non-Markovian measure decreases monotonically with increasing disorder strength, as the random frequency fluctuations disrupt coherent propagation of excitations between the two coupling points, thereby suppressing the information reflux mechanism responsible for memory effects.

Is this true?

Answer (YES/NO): NO